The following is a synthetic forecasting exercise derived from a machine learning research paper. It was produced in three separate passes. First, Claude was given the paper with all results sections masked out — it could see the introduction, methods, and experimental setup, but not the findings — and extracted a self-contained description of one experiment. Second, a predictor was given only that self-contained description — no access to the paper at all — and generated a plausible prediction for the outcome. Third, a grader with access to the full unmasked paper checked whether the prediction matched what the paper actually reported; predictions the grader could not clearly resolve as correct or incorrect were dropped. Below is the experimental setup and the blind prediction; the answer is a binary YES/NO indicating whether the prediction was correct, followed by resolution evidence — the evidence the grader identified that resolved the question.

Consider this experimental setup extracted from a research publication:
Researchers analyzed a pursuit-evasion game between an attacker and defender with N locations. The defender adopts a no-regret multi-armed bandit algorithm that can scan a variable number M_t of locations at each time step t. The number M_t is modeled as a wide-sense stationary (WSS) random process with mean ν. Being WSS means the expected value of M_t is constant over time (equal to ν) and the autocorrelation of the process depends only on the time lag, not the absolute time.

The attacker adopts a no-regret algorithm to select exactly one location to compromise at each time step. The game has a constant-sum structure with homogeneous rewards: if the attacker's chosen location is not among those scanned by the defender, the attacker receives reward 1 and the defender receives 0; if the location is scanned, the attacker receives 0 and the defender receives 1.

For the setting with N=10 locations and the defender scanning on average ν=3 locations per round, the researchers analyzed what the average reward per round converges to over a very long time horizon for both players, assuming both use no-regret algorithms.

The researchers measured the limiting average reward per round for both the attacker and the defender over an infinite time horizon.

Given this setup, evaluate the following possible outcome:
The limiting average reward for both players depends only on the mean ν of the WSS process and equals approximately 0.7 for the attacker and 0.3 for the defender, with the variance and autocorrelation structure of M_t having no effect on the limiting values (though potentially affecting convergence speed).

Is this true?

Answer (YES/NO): YES